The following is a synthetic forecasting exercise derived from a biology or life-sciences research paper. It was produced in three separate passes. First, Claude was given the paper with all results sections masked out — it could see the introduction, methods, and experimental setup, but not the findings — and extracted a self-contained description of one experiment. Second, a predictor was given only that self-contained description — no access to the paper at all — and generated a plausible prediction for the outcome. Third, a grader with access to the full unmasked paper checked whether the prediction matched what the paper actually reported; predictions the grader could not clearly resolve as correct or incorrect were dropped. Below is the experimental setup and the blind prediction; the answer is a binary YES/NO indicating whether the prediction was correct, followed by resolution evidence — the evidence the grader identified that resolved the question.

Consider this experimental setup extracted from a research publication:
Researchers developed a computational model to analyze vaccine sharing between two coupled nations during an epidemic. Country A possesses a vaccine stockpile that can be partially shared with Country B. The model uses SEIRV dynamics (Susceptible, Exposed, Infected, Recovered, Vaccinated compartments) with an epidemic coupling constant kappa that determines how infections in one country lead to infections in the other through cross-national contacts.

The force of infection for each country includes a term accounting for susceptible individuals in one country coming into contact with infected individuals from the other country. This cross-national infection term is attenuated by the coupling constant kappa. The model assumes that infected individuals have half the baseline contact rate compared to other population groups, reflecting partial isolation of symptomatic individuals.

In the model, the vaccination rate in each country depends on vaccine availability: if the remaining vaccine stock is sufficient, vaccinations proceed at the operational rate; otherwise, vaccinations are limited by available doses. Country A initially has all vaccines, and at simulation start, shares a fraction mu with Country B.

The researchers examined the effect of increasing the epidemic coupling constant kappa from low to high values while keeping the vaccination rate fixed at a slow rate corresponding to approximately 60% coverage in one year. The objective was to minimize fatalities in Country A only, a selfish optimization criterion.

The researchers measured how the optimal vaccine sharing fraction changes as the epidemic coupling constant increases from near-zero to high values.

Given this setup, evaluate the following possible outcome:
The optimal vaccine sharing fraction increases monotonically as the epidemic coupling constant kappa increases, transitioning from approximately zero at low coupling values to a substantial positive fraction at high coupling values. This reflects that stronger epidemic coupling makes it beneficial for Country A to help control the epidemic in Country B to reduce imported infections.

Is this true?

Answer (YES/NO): YES